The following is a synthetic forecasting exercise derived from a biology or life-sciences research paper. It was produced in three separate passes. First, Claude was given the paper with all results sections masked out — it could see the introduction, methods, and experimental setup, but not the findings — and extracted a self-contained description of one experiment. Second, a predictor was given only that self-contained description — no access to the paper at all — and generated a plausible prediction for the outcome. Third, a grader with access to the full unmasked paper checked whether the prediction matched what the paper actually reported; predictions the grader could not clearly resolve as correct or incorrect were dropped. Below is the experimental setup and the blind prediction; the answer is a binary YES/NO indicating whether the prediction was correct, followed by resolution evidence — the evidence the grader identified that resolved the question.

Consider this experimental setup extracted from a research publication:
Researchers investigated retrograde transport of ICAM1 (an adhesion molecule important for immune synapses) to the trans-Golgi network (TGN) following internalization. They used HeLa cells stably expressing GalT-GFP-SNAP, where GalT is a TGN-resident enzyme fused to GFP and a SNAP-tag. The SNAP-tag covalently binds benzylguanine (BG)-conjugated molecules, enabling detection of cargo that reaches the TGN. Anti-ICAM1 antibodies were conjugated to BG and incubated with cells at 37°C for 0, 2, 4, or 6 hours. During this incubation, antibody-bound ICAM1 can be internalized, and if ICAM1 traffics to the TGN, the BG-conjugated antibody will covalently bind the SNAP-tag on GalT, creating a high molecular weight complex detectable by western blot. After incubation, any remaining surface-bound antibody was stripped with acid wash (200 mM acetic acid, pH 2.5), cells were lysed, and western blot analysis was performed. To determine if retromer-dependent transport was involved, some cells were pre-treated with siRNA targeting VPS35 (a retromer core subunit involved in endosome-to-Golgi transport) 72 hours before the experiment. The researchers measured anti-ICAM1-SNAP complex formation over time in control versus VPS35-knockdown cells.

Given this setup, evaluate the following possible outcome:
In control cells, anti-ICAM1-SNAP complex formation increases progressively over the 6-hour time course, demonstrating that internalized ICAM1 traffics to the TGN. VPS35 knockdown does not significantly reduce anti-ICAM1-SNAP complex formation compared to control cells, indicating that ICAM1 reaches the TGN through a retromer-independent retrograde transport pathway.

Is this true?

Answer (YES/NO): NO